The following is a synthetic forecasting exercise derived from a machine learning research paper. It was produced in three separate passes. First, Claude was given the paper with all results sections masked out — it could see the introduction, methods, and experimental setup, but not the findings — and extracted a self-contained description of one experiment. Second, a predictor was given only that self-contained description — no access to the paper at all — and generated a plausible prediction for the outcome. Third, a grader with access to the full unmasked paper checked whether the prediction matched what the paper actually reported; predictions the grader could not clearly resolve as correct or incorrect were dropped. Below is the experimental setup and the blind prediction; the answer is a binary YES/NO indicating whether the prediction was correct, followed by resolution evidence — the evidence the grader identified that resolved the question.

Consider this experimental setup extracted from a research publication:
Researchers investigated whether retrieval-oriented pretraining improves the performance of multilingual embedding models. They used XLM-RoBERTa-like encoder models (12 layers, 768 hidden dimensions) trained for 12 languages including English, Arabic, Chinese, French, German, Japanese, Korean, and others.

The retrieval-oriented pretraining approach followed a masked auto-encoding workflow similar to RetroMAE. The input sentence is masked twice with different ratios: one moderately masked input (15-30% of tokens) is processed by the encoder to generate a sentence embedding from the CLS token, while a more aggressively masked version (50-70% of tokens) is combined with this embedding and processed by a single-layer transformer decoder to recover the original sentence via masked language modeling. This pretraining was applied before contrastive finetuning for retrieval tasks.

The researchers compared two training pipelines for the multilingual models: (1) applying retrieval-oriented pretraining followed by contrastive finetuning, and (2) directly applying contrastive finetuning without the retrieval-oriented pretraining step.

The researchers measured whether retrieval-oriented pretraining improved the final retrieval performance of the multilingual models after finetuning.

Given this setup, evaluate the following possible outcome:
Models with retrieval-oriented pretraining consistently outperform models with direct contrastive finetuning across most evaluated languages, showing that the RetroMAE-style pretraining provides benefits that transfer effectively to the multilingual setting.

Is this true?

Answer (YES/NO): NO